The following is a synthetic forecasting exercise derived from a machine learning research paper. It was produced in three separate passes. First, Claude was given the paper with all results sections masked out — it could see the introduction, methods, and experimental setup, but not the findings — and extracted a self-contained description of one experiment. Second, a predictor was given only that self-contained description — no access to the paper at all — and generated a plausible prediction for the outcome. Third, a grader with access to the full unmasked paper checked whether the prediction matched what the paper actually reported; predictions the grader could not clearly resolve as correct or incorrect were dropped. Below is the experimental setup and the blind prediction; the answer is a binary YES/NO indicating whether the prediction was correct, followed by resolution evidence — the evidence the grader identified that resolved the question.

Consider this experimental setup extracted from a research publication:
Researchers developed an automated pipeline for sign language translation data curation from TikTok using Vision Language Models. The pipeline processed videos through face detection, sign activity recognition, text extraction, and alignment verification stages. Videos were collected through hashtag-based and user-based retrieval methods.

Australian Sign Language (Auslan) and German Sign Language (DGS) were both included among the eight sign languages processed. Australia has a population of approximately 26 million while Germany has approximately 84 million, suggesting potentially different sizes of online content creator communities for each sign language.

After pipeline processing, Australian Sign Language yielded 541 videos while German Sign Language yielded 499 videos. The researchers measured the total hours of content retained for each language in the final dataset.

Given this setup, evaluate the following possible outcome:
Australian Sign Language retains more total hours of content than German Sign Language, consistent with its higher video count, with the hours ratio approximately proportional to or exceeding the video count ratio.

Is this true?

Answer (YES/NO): NO